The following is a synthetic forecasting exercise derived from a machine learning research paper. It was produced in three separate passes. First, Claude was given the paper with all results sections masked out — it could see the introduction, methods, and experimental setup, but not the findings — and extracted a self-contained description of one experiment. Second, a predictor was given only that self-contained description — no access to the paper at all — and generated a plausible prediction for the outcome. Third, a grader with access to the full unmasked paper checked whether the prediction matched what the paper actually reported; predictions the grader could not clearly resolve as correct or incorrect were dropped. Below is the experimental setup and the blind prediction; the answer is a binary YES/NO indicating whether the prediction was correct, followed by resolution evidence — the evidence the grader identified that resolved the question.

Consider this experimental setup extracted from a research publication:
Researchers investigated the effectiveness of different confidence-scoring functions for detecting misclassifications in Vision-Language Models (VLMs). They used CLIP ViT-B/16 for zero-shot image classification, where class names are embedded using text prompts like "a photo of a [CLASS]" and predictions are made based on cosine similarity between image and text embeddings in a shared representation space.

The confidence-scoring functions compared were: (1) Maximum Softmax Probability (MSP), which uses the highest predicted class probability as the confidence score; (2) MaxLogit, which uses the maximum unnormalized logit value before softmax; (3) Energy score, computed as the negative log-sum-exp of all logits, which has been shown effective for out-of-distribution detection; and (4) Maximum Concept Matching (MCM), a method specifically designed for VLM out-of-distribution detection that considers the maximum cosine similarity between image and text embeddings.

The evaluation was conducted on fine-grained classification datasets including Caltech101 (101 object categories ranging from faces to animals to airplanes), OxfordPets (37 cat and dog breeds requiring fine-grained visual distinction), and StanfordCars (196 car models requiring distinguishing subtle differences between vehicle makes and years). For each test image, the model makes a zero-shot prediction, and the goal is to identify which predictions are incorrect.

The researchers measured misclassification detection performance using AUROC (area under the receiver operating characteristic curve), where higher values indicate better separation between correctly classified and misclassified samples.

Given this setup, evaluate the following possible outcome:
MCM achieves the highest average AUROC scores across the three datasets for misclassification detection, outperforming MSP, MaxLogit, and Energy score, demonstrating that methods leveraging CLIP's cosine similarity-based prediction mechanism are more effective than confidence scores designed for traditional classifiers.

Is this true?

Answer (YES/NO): NO